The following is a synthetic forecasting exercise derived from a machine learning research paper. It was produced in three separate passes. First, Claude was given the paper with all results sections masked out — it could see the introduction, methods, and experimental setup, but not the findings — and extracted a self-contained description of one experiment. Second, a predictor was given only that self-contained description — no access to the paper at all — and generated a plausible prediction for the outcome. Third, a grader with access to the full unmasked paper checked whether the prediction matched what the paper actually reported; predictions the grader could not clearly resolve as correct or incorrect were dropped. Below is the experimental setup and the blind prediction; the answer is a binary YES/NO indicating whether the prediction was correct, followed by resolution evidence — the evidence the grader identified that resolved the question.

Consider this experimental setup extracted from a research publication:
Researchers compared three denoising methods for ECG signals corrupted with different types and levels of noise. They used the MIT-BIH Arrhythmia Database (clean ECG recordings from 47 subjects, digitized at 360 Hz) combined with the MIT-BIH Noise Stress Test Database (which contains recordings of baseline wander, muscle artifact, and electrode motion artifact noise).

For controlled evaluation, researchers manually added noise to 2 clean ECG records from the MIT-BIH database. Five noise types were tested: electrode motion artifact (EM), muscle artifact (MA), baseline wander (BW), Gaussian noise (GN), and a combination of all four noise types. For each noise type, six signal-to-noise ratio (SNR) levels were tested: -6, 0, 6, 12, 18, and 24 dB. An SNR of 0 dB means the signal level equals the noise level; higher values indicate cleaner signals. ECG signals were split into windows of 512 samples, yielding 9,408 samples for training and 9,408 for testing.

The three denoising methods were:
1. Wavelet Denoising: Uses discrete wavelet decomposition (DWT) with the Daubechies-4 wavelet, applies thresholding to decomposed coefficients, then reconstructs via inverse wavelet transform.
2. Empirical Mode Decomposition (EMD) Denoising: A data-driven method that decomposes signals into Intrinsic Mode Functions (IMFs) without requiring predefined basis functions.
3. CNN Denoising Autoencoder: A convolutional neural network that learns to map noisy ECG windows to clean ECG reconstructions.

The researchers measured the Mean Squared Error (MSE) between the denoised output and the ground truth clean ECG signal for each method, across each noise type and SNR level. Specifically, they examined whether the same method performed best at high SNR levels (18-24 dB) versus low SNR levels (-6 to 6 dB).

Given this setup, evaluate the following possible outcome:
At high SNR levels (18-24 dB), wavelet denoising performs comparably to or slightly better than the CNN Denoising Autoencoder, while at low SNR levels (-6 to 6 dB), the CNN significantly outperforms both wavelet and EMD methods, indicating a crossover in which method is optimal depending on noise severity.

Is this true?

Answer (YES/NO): YES